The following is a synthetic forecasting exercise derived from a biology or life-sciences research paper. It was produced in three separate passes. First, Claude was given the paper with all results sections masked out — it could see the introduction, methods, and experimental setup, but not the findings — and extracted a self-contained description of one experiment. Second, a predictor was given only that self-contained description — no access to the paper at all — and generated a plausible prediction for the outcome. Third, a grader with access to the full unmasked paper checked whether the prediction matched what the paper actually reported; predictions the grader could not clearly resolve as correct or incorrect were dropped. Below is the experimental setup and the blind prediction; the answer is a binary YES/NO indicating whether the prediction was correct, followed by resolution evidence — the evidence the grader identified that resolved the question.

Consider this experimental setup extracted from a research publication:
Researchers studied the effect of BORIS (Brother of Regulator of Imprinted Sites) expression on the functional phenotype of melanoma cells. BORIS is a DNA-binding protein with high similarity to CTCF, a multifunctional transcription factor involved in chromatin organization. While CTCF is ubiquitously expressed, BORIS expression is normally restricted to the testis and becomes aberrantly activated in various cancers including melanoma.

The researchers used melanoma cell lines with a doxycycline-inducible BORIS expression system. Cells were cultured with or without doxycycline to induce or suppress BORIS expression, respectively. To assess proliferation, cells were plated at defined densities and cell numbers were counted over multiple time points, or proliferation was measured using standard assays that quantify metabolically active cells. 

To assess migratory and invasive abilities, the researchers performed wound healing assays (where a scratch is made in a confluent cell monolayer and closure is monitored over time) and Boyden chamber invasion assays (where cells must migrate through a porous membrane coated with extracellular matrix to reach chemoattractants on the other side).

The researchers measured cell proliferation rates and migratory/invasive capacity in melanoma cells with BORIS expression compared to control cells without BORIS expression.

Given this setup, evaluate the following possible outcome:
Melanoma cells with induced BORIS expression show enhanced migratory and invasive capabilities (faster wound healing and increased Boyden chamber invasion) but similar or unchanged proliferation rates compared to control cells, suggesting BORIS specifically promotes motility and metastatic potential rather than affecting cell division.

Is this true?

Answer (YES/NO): NO